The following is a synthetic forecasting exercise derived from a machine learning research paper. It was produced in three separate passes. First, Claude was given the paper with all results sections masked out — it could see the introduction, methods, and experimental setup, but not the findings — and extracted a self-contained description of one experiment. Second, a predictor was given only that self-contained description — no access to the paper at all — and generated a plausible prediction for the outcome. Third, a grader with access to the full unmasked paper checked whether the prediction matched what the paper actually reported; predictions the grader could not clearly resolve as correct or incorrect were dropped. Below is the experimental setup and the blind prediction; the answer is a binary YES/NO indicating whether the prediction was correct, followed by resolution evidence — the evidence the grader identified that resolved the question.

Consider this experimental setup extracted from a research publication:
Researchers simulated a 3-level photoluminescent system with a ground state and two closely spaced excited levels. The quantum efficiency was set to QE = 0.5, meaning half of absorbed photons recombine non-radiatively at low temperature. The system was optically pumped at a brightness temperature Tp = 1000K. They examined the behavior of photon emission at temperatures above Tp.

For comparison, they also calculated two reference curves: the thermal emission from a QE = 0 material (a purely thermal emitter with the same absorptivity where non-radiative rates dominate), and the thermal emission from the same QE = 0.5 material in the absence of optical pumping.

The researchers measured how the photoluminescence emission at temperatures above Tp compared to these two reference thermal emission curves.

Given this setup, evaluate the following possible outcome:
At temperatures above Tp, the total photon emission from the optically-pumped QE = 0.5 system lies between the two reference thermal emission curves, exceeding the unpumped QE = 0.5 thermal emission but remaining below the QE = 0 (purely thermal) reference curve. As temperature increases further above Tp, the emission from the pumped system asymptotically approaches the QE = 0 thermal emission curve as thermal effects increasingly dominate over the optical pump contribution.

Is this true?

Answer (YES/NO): NO